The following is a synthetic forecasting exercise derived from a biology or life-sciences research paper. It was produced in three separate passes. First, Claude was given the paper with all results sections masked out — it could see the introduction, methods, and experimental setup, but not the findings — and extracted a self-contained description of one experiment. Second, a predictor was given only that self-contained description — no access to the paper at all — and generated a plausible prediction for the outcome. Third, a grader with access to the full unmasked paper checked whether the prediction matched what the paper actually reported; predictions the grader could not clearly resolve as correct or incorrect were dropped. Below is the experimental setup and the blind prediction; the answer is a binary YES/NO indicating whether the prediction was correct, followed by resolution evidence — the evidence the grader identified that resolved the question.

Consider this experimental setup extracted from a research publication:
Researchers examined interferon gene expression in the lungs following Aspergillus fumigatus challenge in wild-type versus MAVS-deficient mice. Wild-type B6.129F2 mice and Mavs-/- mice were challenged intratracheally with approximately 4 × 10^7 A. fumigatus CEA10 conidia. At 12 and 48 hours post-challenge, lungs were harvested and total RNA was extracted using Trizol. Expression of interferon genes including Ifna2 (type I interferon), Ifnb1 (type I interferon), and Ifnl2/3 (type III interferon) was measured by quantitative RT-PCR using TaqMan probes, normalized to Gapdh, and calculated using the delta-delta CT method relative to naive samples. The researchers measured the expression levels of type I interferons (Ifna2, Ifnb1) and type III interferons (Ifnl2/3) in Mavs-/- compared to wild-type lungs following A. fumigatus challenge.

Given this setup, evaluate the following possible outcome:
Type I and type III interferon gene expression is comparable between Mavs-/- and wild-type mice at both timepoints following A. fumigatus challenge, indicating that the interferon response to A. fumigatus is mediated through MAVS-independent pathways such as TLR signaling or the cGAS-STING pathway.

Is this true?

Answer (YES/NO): NO